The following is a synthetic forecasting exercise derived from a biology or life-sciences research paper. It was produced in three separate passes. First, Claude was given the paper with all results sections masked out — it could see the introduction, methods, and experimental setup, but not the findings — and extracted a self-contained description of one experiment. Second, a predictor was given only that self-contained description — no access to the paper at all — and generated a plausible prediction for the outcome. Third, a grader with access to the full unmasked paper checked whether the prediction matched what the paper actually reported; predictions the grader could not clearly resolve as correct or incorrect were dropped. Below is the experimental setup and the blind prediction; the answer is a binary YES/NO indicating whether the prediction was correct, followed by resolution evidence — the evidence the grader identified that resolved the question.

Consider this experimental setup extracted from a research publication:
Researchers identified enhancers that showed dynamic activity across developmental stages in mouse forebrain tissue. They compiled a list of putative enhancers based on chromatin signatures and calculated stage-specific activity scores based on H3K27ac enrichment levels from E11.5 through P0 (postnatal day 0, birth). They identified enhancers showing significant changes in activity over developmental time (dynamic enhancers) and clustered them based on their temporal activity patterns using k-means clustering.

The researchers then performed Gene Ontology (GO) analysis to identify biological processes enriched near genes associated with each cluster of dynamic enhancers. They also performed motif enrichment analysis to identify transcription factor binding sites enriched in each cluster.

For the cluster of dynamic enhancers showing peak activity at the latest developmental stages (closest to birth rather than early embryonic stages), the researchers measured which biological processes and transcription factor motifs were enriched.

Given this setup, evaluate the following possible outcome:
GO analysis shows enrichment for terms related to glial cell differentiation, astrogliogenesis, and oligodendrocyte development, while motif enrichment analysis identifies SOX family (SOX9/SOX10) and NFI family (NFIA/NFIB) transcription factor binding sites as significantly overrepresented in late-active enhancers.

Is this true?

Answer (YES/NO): NO